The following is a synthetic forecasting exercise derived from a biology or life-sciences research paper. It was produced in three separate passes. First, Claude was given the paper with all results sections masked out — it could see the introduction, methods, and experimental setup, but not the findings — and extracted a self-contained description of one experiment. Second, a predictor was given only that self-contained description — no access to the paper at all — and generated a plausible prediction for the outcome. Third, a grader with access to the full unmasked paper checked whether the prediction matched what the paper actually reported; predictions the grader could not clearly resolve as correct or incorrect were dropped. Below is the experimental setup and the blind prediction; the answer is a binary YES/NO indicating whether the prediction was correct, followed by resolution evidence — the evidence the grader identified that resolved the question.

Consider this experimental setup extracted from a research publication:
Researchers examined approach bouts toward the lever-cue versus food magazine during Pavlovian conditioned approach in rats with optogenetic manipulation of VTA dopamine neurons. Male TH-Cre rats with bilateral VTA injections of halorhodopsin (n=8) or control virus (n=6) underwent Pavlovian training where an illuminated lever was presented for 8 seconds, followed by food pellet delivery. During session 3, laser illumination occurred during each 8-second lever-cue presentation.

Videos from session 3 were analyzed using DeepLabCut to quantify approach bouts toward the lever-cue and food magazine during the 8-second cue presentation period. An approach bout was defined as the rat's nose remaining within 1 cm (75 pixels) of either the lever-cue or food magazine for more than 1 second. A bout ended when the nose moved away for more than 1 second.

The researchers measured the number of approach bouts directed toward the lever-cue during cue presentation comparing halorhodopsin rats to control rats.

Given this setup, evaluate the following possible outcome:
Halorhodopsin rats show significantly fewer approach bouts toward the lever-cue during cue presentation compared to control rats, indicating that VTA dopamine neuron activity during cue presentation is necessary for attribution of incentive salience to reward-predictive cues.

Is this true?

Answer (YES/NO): YES